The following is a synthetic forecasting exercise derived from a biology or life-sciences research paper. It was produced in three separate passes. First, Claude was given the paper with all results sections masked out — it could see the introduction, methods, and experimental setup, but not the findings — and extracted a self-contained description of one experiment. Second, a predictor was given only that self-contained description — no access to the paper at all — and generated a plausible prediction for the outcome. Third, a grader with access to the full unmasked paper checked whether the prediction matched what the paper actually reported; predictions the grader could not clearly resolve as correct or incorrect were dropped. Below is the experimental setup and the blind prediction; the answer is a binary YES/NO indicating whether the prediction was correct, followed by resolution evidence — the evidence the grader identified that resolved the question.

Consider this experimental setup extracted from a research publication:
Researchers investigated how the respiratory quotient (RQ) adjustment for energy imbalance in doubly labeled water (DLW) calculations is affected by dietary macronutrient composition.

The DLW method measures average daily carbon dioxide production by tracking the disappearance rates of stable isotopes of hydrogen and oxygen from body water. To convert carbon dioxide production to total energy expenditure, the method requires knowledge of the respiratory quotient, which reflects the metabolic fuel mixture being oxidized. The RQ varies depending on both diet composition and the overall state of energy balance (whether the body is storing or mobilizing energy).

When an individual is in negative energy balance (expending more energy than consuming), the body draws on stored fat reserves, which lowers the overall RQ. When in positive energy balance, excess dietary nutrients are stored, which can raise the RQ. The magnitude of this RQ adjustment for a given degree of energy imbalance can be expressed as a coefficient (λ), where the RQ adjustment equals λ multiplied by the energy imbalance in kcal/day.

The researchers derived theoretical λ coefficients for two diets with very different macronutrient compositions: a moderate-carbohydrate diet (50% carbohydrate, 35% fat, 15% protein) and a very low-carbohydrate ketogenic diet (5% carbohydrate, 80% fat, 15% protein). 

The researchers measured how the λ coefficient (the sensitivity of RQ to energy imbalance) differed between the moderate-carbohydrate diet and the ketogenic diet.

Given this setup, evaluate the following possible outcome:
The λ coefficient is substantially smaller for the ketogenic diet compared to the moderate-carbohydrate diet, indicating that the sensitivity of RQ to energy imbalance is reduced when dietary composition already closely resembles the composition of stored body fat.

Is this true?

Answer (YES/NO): YES